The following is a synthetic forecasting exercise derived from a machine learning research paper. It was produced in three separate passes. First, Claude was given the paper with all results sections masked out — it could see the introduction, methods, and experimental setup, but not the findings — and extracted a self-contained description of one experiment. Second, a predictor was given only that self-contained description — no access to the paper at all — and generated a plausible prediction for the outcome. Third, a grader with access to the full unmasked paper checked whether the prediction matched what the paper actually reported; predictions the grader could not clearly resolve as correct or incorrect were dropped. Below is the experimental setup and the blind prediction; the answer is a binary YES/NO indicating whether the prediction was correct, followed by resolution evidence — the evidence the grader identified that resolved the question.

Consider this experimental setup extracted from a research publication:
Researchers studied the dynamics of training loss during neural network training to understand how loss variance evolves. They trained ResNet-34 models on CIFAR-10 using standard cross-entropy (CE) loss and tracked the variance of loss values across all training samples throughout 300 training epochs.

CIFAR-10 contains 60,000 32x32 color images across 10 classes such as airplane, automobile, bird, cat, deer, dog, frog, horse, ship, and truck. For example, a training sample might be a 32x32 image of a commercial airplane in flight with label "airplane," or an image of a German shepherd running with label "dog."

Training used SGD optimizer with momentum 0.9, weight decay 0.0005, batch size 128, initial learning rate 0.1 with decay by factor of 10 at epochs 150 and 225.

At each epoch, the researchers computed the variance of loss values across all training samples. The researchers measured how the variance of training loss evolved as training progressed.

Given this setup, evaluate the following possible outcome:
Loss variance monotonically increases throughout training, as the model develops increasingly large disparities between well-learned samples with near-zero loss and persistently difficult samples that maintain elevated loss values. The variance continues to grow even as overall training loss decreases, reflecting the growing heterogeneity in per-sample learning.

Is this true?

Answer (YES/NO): NO